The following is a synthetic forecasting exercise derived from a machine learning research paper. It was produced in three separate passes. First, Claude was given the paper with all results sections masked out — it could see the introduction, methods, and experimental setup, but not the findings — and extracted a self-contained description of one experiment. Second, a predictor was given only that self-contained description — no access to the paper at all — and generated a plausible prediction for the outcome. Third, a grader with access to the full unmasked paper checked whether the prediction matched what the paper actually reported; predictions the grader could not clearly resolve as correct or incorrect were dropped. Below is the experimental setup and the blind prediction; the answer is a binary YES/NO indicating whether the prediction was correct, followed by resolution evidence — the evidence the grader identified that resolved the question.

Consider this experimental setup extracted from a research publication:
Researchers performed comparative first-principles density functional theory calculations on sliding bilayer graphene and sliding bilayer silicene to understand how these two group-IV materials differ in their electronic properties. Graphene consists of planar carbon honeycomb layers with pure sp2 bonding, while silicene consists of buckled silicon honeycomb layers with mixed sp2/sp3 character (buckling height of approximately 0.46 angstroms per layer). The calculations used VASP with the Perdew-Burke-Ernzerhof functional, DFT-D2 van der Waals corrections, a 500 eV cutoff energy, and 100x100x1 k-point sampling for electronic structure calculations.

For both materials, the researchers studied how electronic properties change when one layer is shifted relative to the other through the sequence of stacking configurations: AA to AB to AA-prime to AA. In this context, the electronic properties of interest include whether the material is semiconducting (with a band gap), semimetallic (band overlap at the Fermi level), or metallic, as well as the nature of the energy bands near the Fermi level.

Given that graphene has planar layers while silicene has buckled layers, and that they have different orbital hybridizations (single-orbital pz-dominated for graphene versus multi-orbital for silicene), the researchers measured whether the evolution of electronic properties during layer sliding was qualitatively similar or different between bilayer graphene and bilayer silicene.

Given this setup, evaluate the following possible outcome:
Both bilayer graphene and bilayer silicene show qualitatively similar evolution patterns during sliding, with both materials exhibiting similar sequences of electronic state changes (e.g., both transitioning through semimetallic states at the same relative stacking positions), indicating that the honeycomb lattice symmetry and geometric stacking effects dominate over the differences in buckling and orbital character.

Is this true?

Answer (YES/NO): NO